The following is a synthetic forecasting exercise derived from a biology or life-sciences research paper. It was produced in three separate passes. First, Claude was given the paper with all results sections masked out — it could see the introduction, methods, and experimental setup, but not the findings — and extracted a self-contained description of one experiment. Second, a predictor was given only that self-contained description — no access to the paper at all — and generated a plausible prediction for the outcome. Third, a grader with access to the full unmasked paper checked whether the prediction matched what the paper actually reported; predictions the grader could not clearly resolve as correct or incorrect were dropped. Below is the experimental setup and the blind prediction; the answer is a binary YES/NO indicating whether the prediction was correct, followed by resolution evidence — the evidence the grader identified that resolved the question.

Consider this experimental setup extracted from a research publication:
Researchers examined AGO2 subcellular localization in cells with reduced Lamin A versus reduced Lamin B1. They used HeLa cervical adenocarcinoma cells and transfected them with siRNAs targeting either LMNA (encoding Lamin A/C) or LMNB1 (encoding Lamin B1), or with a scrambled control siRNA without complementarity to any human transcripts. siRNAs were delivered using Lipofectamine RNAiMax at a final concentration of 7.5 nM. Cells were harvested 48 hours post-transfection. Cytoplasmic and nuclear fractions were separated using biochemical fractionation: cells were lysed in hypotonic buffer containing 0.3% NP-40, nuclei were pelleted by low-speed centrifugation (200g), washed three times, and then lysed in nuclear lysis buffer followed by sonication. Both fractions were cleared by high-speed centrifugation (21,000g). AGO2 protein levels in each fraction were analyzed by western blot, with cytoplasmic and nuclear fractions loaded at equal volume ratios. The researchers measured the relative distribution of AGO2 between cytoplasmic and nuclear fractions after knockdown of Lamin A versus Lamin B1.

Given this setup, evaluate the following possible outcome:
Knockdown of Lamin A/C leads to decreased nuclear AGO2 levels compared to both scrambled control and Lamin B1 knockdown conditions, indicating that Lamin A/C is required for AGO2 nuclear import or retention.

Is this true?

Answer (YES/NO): NO